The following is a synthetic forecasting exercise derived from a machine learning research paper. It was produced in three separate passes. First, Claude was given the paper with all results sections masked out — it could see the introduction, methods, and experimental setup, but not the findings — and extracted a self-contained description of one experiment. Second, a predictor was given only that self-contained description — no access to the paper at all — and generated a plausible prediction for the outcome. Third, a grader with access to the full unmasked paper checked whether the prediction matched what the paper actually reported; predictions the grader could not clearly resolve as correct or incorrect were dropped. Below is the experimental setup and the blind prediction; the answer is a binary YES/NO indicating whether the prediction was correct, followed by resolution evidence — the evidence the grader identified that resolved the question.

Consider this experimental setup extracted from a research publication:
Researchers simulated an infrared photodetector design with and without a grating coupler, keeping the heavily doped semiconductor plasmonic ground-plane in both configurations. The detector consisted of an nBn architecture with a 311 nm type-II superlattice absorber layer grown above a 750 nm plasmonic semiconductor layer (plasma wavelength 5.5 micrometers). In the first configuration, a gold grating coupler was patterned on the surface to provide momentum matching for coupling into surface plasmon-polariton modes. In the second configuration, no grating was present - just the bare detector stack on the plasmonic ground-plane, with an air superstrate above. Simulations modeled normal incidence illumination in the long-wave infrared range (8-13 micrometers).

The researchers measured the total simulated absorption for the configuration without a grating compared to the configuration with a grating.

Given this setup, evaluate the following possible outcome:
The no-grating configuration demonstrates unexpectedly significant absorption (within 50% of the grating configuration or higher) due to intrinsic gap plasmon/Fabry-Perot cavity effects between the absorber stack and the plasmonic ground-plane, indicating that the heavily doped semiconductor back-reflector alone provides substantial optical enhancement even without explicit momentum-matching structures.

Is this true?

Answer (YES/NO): NO